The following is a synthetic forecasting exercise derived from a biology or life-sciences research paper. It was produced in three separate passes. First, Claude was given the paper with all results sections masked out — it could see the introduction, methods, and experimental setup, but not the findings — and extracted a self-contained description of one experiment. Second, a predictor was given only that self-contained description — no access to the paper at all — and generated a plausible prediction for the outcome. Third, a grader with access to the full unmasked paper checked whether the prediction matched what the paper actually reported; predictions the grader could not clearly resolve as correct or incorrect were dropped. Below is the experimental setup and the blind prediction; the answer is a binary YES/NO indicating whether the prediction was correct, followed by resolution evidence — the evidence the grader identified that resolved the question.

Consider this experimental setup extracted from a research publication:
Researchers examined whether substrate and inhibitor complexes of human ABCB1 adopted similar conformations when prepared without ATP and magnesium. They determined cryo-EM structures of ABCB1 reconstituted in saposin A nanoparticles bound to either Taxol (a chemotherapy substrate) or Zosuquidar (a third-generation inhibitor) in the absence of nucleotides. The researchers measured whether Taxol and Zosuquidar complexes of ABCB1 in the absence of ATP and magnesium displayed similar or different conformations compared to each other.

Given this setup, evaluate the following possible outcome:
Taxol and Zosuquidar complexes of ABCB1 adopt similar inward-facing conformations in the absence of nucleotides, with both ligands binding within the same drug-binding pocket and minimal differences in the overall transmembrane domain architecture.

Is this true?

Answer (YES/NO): YES